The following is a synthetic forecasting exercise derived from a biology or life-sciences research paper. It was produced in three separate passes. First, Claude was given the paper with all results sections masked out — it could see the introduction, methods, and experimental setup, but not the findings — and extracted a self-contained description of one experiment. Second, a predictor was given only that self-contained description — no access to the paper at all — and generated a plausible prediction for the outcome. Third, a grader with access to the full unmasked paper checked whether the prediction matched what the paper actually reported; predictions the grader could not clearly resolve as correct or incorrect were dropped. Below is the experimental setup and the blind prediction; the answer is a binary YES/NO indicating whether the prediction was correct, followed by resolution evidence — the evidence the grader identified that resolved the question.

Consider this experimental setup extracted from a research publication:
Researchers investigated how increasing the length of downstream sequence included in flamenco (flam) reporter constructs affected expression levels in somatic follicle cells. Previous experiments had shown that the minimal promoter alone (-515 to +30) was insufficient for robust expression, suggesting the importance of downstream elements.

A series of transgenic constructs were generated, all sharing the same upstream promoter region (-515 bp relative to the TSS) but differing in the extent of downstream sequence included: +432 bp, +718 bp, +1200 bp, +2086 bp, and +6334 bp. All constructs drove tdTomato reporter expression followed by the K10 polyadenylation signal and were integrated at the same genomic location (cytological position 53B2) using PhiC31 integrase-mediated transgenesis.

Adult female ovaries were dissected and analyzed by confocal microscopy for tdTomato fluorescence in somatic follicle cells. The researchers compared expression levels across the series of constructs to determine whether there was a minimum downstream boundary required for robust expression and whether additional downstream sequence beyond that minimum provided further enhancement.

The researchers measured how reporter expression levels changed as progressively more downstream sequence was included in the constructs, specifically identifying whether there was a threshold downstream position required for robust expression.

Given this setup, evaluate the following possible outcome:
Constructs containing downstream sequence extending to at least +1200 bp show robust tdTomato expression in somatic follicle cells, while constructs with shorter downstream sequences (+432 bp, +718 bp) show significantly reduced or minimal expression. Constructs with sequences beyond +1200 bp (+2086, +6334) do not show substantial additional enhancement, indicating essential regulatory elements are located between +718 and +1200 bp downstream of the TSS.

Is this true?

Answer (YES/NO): NO